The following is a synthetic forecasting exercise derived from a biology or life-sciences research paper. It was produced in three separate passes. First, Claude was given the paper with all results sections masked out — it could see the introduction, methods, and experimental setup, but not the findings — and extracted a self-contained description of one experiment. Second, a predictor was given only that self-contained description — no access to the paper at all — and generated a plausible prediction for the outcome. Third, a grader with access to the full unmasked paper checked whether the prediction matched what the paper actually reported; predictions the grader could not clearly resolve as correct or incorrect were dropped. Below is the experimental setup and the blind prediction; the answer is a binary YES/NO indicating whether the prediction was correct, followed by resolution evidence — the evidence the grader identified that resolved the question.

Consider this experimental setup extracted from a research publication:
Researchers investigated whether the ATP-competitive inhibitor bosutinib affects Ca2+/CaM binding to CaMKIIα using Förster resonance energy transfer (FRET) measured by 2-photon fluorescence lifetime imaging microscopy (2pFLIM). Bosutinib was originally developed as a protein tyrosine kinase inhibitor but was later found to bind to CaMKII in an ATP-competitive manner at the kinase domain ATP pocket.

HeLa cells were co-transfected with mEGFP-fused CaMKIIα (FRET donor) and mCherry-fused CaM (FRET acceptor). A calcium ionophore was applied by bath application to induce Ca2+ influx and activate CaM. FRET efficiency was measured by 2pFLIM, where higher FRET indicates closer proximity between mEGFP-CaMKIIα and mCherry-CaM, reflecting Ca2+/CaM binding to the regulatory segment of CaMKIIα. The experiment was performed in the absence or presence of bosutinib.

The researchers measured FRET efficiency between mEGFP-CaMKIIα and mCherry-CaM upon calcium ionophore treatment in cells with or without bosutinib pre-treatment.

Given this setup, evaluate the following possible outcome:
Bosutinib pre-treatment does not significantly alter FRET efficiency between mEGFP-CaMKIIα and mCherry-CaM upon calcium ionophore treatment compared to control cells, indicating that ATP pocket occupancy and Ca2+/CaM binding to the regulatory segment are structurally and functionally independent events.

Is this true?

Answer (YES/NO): NO